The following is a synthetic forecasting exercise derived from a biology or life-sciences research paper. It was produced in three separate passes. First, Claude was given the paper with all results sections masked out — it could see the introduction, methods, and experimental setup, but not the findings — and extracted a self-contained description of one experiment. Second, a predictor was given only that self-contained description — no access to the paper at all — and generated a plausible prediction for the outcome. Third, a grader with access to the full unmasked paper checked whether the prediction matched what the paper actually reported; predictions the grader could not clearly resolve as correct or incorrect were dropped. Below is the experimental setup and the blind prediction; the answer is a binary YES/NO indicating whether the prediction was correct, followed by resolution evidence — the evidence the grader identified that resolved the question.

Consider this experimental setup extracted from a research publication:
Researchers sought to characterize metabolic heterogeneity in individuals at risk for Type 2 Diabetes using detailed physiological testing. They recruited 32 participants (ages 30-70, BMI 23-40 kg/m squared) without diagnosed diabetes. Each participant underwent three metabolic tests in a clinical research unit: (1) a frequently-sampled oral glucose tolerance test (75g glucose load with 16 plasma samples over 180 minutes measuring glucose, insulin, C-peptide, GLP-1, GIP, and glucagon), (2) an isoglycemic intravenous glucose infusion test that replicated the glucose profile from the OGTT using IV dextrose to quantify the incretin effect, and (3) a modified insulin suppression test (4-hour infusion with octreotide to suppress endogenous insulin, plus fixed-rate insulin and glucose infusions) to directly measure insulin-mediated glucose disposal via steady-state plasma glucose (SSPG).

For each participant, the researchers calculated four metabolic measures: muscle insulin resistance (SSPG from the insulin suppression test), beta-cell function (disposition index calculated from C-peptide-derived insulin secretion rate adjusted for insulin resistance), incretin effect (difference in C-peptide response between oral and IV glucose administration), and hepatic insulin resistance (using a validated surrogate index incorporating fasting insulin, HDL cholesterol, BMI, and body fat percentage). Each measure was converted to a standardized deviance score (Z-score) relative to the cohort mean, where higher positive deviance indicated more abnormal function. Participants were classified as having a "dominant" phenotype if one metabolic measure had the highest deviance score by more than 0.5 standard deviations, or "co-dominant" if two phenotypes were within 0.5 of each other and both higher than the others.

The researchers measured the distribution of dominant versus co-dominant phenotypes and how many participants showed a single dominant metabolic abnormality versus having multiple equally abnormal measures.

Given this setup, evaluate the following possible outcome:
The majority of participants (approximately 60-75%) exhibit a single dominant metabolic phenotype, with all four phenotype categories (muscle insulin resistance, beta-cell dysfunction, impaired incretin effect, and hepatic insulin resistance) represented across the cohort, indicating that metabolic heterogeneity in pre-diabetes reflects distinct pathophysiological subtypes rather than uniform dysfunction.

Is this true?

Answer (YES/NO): NO